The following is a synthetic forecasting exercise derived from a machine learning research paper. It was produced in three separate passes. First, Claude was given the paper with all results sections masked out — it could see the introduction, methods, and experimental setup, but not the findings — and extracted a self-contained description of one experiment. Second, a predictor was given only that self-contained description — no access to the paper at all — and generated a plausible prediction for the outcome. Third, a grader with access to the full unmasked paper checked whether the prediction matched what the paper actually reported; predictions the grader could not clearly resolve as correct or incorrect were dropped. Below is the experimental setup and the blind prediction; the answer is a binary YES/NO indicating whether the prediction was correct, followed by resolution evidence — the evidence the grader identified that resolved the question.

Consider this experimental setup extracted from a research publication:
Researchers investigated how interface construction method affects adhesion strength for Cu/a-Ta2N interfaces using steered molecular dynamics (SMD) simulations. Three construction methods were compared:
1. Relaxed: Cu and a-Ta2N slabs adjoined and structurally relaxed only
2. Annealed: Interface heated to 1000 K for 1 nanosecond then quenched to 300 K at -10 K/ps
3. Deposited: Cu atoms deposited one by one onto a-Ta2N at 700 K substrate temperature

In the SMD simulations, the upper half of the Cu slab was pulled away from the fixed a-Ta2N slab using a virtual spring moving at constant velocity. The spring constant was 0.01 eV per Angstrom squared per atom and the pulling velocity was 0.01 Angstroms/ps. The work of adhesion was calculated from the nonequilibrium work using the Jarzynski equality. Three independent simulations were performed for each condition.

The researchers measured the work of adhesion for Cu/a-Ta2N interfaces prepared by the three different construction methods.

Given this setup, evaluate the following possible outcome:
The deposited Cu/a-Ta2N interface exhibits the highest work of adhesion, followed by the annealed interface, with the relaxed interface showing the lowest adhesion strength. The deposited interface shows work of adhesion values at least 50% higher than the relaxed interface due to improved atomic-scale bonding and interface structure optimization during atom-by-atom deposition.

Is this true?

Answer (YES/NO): NO